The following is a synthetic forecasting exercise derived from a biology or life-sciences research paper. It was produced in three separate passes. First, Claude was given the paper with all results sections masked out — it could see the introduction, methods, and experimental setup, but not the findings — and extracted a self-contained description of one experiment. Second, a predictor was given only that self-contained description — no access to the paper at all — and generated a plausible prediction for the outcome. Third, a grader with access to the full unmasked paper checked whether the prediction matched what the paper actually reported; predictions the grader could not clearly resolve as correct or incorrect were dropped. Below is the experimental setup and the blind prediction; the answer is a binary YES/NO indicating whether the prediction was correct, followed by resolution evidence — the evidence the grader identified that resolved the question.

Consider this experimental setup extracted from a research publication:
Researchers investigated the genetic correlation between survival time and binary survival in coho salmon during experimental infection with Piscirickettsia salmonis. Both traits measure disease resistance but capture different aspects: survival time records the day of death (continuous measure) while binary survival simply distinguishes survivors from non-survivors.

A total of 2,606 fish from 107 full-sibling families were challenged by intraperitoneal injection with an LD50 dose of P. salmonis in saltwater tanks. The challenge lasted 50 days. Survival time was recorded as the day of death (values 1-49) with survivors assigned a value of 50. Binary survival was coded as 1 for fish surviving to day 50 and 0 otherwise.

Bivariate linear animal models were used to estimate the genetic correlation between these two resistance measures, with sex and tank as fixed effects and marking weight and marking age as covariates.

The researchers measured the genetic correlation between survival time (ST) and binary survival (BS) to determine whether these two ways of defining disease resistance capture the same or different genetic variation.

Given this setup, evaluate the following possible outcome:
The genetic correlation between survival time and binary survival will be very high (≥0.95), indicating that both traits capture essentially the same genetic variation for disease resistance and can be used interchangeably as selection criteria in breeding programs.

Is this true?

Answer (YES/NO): NO